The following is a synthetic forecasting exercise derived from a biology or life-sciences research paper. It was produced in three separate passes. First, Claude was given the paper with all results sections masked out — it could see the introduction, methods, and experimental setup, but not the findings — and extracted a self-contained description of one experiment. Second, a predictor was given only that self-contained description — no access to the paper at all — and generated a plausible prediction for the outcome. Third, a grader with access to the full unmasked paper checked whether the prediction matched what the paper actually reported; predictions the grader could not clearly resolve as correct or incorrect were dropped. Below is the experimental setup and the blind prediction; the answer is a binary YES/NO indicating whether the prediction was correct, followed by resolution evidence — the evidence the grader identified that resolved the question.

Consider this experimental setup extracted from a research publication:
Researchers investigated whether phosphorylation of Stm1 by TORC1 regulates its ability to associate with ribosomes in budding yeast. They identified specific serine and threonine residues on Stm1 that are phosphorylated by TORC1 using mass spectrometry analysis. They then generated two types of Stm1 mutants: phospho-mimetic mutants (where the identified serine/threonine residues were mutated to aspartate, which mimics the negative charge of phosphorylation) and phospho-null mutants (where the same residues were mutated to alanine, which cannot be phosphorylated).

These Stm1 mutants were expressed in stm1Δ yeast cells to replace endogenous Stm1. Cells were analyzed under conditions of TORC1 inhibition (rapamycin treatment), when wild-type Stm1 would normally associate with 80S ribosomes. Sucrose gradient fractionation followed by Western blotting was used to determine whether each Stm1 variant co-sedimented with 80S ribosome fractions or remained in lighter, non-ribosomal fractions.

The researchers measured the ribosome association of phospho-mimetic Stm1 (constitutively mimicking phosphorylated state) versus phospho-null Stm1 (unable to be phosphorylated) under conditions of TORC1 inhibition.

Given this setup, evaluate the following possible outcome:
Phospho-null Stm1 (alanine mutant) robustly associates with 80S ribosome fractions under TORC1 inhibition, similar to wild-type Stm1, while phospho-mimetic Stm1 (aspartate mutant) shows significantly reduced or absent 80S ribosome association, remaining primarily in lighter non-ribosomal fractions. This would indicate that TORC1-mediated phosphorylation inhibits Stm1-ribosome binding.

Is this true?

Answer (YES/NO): YES